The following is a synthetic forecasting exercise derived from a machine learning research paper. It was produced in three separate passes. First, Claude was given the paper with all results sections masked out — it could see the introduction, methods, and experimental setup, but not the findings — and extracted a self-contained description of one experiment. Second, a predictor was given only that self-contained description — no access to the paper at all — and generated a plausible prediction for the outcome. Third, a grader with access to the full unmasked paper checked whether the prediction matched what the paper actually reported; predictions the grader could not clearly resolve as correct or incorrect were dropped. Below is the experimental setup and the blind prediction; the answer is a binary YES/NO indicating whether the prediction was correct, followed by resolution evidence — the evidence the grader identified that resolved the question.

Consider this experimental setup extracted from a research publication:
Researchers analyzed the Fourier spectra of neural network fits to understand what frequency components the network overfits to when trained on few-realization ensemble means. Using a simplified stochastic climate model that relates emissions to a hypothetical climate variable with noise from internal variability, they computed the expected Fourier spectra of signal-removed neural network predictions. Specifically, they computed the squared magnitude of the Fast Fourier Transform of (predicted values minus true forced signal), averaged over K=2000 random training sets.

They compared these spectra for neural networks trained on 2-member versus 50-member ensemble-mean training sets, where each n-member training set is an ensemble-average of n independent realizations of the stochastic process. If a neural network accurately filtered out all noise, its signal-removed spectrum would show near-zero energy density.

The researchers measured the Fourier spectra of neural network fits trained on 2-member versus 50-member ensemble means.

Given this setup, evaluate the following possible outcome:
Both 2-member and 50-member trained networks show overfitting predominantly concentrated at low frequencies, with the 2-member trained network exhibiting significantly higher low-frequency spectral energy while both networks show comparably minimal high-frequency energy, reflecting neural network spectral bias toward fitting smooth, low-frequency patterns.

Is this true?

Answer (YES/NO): NO